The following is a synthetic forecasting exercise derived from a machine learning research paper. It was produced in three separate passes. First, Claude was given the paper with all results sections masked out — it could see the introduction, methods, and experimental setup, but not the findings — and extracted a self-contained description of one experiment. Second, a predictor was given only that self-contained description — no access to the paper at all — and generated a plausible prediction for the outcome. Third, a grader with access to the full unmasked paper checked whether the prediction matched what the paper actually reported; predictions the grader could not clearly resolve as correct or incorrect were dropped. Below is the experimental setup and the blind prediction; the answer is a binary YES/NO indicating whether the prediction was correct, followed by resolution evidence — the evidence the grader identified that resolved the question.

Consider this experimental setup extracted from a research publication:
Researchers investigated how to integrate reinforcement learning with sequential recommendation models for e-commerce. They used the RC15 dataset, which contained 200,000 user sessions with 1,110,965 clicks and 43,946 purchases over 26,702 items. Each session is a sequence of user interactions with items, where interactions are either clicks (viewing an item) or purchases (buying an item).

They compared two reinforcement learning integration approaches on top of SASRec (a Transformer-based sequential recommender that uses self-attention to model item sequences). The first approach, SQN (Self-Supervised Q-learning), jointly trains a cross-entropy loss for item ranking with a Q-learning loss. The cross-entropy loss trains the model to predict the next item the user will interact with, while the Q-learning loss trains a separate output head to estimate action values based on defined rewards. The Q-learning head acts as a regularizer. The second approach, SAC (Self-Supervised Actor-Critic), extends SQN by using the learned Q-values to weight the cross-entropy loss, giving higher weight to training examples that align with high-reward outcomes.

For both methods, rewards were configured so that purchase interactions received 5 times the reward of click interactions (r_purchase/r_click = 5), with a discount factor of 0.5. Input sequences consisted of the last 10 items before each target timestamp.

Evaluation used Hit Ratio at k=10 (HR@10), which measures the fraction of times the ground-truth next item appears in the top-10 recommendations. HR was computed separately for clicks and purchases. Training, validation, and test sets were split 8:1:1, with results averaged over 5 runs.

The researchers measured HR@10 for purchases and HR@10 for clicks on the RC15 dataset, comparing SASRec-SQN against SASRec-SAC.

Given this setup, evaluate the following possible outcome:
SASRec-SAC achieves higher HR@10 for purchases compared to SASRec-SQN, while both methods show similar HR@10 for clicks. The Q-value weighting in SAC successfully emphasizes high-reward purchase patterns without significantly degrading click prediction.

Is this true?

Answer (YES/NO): NO